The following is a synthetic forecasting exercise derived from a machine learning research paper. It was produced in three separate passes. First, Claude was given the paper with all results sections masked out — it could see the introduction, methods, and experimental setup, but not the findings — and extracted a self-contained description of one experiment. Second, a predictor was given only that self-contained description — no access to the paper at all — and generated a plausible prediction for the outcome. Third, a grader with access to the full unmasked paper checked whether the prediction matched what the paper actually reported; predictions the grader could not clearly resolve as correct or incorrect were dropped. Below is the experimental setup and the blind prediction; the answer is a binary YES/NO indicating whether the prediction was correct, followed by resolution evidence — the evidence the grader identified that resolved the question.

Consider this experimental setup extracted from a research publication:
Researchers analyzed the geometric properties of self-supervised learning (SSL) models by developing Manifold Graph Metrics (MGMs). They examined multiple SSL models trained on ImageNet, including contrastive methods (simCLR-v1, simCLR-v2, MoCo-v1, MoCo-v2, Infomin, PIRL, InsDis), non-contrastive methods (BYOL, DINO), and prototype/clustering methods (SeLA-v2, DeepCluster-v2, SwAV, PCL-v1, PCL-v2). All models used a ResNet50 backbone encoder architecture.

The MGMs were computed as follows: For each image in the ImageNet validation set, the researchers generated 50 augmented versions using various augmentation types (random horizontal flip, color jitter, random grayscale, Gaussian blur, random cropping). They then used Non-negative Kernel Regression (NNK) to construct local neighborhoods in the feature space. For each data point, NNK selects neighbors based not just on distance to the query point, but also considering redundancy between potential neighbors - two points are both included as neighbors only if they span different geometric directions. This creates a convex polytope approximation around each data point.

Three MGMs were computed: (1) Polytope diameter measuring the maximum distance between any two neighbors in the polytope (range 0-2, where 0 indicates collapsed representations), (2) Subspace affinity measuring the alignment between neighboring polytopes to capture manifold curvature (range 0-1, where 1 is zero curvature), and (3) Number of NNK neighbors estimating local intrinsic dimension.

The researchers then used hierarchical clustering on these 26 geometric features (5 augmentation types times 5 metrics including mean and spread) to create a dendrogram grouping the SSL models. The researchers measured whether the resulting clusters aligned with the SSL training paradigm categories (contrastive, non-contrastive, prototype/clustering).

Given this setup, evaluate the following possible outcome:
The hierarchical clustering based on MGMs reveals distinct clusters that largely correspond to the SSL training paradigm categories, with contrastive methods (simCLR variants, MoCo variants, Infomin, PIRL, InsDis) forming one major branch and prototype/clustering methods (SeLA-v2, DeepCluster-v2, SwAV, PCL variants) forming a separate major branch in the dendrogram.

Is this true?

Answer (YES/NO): NO